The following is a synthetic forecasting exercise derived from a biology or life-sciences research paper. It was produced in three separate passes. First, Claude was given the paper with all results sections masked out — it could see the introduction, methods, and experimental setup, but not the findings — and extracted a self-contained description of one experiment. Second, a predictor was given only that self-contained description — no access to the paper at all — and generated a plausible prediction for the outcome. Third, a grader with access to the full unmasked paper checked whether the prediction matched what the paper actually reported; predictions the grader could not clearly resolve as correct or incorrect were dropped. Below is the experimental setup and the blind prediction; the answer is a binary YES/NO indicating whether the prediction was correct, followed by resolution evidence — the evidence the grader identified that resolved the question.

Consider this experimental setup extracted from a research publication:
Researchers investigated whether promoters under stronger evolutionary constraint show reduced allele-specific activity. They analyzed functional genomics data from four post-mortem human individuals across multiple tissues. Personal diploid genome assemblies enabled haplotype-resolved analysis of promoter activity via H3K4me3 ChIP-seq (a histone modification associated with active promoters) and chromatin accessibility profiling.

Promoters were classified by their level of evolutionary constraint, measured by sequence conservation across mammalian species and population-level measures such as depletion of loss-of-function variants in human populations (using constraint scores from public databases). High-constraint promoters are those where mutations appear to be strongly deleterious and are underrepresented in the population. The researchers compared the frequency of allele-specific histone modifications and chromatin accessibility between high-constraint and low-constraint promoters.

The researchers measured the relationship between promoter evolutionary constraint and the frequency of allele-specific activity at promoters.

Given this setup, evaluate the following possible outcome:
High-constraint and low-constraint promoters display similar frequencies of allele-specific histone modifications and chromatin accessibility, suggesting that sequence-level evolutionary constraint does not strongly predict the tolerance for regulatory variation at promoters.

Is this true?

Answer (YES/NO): NO